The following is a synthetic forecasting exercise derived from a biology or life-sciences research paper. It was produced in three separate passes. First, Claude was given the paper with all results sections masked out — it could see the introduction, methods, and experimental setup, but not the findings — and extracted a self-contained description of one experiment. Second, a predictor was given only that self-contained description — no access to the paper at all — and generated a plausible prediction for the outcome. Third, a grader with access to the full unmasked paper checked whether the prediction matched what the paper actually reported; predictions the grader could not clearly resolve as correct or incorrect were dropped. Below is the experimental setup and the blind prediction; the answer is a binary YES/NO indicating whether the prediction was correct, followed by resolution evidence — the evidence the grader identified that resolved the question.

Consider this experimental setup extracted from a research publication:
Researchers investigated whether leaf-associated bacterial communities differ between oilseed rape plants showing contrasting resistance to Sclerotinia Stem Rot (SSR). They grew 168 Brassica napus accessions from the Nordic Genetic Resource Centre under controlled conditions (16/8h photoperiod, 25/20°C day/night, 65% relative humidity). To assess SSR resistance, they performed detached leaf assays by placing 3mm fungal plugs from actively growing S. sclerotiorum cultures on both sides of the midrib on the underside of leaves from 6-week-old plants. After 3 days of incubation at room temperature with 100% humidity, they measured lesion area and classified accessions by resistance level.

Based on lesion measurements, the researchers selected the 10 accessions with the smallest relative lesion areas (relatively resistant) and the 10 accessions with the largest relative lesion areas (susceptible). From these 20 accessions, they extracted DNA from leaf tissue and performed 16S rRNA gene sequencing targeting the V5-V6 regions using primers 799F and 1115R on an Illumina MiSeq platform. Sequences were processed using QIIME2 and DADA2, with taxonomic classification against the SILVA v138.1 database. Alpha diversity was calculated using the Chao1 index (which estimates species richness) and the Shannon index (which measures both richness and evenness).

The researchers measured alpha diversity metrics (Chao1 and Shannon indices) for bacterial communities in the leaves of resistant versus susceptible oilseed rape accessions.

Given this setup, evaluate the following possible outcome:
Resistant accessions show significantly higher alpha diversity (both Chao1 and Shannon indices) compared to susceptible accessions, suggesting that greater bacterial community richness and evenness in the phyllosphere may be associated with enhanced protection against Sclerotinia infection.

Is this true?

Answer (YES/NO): NO